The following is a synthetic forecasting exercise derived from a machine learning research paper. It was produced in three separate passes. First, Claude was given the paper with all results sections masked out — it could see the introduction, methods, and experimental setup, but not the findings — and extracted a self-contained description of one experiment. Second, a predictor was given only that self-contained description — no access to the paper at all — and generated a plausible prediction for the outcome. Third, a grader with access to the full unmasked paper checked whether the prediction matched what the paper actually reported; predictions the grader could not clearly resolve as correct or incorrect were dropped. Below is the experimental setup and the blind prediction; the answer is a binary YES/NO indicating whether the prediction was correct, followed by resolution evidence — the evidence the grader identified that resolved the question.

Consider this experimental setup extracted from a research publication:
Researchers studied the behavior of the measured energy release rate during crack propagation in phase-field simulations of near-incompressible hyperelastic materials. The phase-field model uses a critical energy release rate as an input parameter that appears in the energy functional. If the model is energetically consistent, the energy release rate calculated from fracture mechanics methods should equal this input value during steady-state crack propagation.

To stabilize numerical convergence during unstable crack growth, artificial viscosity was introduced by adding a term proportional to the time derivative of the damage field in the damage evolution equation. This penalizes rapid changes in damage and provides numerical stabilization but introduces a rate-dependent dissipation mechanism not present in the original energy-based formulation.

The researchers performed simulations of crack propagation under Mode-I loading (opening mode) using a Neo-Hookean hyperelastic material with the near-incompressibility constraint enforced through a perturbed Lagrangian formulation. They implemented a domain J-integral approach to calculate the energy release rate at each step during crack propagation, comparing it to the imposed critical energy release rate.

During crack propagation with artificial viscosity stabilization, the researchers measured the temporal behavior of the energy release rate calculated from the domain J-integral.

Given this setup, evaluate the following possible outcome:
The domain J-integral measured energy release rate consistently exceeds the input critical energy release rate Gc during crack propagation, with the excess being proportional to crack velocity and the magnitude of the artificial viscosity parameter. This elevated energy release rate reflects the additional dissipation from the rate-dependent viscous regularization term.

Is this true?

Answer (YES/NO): NO